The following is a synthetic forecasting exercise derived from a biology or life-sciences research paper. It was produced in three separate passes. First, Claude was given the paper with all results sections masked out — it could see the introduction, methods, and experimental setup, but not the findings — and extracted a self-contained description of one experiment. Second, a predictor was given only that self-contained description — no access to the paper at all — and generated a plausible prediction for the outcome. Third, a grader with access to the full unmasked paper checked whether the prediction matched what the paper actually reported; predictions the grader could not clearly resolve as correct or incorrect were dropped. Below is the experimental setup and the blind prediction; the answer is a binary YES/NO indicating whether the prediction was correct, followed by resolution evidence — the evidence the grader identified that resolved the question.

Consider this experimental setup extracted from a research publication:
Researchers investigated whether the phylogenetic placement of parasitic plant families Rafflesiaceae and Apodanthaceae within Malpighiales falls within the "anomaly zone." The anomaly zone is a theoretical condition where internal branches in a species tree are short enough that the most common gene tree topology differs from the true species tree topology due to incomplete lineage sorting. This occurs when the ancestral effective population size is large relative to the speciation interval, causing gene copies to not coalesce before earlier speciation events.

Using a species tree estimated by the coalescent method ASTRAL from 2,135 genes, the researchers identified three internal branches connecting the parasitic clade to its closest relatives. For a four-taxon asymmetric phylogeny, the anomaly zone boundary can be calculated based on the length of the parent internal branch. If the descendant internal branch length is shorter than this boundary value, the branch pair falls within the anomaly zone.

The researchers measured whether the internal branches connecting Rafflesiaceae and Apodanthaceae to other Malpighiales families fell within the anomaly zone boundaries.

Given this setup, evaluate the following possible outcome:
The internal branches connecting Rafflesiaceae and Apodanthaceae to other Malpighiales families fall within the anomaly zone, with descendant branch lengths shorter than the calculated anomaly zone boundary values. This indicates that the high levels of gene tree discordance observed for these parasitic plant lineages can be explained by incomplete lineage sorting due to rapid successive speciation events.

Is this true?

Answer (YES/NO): YES